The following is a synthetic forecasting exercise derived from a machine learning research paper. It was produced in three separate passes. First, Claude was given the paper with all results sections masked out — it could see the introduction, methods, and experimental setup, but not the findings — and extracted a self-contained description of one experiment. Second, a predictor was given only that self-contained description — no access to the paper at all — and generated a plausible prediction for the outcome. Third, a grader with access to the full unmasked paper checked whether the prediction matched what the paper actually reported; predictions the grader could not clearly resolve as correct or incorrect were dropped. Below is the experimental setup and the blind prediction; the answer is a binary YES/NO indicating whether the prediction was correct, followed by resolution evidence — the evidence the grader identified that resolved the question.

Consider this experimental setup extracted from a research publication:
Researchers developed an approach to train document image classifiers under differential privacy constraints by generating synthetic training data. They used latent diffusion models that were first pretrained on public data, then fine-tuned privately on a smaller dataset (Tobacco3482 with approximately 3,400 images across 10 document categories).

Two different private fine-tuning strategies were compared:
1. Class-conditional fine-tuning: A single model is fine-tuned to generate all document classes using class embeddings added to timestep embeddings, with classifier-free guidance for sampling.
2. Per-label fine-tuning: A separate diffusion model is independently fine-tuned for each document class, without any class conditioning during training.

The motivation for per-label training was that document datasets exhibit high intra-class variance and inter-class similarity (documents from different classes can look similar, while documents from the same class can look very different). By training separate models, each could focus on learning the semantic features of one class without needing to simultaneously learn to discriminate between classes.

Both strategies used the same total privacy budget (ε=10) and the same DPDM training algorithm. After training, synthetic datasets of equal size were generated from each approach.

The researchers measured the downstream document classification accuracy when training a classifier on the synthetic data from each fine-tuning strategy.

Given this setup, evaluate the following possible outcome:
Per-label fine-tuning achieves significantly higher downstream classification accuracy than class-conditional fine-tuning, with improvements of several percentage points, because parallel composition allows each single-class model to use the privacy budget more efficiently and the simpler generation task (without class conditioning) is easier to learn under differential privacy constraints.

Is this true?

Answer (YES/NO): YES